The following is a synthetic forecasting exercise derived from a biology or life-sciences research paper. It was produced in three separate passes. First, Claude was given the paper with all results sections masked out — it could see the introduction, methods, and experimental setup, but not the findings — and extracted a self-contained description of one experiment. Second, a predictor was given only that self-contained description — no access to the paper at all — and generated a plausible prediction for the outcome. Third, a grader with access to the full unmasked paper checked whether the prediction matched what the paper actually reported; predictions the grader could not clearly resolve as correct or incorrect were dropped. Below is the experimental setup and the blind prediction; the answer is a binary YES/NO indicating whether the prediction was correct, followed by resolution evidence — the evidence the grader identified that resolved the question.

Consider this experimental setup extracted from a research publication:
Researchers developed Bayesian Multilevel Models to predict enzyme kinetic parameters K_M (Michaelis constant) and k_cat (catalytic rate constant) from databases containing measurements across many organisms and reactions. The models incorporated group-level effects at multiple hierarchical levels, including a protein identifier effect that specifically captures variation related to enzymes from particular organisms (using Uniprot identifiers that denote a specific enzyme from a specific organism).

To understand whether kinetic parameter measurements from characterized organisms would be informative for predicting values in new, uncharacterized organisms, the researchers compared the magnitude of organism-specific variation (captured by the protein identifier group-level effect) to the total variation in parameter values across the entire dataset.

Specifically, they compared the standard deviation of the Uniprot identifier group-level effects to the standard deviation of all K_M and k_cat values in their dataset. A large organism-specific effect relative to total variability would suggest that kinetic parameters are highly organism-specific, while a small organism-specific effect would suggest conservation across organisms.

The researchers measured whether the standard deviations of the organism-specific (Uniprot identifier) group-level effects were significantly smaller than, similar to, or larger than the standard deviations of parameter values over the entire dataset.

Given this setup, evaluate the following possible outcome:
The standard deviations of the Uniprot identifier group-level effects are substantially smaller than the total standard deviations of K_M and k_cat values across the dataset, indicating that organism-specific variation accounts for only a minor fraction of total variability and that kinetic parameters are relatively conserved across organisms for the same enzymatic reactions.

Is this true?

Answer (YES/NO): YES